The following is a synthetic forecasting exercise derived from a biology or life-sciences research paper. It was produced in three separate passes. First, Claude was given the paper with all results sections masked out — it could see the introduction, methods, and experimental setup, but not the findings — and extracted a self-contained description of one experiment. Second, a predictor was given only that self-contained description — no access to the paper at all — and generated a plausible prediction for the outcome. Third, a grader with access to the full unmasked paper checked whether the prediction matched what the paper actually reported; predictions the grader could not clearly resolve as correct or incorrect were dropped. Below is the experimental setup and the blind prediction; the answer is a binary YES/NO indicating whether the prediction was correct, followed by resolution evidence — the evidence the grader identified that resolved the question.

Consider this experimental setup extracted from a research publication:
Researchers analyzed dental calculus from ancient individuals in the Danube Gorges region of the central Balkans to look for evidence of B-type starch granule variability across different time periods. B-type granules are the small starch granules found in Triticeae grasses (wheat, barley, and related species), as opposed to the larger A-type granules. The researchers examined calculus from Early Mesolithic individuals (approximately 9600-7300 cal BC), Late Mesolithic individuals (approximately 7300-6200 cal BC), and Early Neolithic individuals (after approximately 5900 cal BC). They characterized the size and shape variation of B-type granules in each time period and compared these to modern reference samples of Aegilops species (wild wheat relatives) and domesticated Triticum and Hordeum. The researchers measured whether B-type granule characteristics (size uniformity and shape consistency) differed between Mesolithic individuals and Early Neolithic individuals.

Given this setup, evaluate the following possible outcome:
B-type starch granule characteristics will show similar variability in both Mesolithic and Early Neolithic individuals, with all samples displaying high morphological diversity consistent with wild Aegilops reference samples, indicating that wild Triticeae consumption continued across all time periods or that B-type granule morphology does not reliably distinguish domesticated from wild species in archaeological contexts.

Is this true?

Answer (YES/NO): NO